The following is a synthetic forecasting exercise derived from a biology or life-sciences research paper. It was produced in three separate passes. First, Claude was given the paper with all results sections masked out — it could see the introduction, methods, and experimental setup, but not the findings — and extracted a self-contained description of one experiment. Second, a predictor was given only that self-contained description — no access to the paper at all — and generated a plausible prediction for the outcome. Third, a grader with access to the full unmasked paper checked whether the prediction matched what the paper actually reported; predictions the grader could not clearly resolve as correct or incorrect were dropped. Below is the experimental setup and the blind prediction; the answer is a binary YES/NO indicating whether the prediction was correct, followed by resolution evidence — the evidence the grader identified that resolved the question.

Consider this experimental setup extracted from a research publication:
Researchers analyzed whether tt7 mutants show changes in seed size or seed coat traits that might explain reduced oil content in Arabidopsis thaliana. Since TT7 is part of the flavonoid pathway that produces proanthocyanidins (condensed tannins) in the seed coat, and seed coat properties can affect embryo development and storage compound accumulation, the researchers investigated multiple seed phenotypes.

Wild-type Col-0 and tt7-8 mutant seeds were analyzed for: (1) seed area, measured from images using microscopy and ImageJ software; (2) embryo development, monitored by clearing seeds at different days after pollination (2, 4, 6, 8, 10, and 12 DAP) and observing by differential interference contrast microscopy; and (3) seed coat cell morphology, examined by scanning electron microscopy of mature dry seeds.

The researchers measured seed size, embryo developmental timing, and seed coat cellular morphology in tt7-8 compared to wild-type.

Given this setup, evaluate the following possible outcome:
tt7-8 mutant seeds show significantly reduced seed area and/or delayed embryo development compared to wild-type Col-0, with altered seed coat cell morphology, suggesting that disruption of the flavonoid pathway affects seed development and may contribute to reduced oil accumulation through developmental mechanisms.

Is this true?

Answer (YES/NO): NO